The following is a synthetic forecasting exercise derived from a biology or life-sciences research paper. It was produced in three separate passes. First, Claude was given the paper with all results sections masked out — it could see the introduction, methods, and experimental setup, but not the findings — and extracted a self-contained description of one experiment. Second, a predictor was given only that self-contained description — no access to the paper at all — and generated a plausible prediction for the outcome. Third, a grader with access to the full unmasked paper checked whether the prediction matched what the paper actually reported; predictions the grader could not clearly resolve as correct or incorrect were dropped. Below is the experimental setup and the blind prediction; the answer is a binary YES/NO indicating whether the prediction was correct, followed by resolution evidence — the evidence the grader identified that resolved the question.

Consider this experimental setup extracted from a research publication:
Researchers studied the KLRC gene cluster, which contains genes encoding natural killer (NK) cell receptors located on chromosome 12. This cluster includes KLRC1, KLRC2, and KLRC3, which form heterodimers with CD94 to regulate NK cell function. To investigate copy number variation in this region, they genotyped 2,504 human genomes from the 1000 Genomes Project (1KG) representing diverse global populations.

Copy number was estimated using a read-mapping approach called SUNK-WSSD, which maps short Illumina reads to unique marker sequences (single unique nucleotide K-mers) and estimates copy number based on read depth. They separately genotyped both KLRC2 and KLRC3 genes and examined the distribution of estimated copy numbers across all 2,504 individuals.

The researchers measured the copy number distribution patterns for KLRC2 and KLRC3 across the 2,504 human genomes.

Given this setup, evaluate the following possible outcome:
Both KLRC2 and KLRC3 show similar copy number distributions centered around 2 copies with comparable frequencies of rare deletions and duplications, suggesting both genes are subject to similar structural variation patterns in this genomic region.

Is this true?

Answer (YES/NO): NO